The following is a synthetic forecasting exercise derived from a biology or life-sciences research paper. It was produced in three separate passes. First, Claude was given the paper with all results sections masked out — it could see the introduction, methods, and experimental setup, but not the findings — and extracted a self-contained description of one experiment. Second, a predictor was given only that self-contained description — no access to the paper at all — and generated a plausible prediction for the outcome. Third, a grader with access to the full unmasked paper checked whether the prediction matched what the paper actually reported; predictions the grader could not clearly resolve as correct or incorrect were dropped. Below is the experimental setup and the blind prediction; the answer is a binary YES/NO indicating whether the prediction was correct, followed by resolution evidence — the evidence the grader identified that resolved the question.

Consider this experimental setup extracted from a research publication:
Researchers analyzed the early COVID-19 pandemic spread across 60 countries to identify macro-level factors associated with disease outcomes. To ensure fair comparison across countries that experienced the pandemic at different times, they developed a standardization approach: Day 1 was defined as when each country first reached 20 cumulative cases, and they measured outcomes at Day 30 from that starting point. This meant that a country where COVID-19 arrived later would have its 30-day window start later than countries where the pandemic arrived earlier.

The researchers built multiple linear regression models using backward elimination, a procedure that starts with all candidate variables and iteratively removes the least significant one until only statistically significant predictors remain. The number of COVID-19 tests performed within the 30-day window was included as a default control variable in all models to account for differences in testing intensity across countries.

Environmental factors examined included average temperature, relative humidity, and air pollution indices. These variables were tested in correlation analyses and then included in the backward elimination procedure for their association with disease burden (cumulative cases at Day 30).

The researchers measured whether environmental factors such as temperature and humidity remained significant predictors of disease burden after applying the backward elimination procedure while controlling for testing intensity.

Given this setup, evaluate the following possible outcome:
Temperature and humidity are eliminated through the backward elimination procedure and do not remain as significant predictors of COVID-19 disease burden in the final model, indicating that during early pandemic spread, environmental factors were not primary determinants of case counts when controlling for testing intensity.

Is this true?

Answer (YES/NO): YES